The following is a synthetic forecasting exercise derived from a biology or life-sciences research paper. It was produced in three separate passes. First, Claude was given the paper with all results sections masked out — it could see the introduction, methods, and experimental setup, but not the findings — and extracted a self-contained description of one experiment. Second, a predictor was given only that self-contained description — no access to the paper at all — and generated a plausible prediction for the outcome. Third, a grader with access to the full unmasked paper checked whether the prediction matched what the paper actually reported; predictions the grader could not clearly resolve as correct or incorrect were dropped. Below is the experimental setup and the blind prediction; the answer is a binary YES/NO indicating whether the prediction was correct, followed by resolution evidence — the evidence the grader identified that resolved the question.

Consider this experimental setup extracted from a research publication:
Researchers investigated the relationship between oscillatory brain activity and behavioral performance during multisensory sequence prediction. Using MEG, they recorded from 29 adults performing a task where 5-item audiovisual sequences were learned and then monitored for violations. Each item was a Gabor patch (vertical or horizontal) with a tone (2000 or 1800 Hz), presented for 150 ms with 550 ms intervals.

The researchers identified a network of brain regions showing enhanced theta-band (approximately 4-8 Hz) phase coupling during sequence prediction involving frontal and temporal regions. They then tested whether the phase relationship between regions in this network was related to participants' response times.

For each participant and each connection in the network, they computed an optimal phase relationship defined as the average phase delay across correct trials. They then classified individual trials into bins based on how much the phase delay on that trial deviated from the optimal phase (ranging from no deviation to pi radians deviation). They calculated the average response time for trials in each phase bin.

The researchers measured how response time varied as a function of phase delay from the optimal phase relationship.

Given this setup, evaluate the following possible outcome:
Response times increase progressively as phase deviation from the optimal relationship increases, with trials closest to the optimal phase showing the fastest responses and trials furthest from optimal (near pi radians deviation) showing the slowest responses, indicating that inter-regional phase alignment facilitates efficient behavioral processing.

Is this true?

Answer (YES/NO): YES